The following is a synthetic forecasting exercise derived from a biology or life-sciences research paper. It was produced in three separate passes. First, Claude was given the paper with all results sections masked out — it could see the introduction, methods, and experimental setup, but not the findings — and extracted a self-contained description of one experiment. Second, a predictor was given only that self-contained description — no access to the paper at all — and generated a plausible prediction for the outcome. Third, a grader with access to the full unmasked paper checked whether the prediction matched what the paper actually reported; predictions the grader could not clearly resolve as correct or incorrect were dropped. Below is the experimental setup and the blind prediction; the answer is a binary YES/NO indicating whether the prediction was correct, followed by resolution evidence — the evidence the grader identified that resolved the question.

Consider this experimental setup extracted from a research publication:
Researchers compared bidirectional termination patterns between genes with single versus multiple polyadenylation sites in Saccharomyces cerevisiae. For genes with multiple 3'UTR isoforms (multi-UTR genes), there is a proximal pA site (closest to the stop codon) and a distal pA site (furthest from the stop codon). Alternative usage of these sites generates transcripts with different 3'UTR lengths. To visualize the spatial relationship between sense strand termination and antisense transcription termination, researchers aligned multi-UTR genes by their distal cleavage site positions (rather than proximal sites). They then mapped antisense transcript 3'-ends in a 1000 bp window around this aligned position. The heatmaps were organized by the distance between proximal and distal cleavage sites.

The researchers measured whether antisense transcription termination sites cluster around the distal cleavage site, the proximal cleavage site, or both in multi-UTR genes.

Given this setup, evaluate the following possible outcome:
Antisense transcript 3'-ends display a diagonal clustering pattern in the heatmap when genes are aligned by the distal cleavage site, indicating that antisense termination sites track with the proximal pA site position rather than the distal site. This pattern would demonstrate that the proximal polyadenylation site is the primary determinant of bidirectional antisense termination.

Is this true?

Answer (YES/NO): NO